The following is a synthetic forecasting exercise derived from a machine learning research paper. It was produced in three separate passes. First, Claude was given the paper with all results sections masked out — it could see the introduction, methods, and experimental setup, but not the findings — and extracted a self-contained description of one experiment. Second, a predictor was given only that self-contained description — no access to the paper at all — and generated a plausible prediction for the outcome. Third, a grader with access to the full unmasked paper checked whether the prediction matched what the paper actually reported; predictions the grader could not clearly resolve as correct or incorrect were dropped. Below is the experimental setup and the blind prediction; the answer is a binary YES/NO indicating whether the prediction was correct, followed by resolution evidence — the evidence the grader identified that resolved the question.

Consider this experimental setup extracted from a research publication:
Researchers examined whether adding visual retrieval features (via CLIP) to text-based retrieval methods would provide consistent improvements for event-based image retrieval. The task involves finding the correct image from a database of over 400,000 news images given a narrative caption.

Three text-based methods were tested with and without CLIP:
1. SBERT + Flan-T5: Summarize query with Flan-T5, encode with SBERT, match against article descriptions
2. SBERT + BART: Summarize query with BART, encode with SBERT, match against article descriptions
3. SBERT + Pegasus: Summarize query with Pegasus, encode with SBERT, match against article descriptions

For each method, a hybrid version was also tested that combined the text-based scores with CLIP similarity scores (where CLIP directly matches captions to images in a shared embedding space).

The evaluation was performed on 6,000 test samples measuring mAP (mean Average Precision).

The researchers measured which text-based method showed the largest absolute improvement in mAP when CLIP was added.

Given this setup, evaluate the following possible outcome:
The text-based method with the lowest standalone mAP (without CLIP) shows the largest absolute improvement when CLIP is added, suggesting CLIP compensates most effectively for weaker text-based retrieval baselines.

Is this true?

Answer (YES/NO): YES